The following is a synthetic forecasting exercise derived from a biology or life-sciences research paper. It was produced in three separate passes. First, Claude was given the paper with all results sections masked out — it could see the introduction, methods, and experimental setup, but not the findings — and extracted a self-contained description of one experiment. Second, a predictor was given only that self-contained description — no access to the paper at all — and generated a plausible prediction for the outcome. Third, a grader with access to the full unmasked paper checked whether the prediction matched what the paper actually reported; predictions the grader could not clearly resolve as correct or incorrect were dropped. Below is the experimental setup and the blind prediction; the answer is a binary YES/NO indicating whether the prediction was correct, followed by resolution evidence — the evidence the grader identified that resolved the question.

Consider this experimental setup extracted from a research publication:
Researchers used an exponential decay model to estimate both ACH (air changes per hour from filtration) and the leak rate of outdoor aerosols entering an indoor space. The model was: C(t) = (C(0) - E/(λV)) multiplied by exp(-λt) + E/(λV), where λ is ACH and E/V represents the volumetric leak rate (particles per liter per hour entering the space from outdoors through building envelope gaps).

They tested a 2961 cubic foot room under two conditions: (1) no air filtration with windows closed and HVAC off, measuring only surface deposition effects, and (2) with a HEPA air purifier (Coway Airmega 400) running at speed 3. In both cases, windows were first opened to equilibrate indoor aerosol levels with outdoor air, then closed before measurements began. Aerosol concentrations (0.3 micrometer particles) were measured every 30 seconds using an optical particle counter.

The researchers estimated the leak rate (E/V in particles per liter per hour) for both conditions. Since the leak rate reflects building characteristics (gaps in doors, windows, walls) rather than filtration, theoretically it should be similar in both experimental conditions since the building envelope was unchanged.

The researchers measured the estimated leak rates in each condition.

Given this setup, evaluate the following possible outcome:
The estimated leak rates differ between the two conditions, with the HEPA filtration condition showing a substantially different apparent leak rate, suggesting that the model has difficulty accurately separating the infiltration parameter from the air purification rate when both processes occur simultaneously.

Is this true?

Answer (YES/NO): NO